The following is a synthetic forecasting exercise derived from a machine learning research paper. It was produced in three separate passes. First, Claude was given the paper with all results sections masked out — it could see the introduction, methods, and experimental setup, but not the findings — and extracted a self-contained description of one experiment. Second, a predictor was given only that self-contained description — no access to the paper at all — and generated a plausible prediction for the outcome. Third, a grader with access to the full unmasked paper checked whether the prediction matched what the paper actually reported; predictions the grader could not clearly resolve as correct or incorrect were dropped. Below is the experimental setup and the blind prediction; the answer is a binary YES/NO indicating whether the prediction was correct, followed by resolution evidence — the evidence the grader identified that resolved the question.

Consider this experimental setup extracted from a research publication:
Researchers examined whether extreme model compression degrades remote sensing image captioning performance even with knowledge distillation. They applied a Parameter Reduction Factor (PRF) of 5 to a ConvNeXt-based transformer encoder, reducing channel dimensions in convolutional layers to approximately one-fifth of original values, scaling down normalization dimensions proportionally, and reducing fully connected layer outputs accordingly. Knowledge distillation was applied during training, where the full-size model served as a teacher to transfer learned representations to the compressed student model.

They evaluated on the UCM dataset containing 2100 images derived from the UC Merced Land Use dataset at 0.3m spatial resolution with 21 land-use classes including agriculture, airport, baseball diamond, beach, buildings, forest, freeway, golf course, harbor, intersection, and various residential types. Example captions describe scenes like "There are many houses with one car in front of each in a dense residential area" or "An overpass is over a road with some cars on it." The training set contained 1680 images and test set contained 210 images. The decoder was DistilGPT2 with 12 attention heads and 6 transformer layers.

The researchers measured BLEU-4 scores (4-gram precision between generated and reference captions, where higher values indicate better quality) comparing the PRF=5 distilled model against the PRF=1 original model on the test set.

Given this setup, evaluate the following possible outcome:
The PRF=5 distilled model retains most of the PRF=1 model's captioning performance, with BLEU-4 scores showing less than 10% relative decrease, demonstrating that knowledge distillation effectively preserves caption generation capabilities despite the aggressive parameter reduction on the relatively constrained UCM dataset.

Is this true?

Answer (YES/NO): NO